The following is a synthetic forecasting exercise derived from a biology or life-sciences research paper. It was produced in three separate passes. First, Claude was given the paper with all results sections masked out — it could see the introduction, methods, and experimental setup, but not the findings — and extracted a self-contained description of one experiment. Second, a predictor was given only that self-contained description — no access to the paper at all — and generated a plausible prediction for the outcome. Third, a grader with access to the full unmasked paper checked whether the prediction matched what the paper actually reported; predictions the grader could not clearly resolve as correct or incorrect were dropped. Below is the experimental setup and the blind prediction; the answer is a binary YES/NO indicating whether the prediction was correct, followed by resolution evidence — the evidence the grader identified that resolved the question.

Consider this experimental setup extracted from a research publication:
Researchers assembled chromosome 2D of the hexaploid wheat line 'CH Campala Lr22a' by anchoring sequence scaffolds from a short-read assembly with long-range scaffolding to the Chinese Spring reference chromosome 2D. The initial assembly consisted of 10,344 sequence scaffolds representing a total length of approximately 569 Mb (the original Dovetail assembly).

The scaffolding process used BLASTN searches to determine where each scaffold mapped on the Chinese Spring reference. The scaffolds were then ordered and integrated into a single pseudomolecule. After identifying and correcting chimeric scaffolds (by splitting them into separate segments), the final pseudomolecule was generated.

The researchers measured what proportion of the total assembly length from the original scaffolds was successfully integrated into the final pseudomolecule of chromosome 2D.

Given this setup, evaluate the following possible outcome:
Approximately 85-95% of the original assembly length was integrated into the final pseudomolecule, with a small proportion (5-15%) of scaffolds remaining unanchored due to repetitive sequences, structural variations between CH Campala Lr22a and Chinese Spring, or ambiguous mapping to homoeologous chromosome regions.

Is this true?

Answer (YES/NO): NO